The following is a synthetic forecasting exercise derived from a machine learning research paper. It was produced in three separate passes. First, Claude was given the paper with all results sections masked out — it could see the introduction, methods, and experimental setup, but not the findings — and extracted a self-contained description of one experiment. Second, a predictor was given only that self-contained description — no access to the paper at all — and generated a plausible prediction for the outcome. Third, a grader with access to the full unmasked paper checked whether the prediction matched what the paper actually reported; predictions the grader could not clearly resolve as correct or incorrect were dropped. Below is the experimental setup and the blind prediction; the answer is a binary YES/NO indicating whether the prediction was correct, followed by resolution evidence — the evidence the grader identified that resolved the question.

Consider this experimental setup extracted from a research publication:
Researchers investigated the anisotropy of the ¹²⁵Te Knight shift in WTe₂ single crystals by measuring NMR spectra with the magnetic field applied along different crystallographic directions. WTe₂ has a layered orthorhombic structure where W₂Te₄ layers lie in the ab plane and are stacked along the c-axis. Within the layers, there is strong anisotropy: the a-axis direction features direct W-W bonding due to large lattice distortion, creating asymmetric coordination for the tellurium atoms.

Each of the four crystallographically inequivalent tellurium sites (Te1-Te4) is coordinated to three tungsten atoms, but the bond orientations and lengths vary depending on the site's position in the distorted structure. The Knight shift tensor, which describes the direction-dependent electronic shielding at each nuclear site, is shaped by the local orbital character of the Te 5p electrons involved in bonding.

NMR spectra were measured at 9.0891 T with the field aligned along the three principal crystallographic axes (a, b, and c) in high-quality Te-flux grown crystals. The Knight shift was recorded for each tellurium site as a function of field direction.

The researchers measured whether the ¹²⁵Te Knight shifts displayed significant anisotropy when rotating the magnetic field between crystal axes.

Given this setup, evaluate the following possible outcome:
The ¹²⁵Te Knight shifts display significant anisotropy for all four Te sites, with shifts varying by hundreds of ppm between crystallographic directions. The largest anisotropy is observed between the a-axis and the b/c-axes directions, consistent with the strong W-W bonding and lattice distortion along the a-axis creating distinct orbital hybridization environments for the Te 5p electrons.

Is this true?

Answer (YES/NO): NO